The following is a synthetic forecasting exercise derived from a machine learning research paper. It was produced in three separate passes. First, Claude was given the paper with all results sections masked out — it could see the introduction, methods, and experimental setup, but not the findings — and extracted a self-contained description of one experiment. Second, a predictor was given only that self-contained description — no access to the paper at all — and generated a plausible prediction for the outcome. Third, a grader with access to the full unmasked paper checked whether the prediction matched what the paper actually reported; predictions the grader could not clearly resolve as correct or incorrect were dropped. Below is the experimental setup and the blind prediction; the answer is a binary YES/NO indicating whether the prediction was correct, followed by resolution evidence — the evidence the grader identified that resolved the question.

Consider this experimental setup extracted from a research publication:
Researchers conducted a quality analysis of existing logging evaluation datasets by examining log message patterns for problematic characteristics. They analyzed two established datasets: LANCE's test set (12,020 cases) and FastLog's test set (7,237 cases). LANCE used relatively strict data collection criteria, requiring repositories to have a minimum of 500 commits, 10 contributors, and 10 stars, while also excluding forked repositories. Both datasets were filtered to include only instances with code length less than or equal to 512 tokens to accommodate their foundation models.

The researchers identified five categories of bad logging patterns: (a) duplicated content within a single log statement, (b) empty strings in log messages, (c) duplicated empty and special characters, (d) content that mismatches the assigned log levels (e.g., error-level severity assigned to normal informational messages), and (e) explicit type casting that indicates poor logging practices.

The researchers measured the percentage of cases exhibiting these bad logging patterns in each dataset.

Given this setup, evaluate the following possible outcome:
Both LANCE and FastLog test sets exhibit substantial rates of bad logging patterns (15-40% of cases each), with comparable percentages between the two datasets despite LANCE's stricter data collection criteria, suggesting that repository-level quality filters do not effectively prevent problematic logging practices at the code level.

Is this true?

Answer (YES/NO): NO